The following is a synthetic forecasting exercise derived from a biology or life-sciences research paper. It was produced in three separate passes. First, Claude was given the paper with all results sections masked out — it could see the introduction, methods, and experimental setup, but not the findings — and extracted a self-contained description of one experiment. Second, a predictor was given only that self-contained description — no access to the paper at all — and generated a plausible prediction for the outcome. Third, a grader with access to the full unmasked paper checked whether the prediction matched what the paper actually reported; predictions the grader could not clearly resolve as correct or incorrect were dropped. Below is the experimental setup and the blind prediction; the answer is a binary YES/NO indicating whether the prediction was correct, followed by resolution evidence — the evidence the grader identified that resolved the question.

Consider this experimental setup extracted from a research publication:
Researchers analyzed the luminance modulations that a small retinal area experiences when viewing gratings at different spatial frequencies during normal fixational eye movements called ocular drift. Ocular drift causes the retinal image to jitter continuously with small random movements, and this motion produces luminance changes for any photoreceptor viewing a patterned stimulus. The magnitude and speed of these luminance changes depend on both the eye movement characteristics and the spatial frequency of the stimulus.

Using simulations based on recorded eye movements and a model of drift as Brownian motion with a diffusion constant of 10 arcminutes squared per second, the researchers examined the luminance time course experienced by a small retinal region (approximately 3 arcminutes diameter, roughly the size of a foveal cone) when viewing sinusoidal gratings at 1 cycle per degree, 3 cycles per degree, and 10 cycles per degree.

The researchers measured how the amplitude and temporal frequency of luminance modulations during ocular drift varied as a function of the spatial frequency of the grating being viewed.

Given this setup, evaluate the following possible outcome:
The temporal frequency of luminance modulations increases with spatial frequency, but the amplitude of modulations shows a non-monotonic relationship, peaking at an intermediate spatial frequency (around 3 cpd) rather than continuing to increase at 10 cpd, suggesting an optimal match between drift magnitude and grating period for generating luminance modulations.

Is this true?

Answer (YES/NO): NO